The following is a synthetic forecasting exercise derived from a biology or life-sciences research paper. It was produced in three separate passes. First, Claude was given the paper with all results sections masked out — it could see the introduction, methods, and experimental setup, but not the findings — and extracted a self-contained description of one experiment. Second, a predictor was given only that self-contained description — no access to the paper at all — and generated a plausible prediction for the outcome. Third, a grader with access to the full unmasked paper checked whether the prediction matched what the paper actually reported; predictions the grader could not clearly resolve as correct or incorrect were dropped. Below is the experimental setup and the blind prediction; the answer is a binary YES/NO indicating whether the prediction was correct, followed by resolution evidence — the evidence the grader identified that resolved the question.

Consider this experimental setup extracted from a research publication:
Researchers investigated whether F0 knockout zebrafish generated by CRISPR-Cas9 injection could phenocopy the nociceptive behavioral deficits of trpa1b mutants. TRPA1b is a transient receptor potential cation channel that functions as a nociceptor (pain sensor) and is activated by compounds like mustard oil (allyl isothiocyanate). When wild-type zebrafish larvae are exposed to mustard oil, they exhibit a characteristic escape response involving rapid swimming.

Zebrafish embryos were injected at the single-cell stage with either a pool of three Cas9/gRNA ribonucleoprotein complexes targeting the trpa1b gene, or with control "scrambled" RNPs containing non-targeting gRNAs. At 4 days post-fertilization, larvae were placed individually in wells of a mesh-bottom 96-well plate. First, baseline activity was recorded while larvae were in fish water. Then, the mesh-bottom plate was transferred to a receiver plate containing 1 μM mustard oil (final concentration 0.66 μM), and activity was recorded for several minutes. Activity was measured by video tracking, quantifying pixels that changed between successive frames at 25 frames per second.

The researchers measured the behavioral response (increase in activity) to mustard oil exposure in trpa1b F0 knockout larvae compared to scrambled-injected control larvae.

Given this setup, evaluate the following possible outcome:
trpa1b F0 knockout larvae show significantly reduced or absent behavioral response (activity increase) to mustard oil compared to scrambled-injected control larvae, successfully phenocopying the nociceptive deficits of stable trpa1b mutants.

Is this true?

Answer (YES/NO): YES